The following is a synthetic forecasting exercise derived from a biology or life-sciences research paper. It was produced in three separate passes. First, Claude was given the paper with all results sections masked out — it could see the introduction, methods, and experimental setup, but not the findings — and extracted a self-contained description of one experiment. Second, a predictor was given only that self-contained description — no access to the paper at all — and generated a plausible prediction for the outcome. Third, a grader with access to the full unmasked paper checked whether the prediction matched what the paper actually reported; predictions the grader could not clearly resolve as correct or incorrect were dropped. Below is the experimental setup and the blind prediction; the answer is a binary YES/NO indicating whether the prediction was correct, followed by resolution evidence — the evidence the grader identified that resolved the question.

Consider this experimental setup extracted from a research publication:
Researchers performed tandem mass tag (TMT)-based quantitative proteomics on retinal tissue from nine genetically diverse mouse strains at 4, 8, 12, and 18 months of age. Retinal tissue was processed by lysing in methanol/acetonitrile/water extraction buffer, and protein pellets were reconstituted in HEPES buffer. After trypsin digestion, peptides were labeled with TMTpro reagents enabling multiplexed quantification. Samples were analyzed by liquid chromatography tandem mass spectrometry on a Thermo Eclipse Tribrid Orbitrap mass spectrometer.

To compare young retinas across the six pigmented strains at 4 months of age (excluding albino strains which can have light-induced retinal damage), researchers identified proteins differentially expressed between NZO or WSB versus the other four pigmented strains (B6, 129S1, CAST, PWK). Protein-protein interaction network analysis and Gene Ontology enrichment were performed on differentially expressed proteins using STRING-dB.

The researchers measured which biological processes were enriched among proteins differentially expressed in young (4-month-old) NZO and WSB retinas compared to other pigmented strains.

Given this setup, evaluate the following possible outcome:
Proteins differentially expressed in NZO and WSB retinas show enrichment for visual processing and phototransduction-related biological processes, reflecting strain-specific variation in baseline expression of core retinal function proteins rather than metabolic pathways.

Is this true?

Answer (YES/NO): NO